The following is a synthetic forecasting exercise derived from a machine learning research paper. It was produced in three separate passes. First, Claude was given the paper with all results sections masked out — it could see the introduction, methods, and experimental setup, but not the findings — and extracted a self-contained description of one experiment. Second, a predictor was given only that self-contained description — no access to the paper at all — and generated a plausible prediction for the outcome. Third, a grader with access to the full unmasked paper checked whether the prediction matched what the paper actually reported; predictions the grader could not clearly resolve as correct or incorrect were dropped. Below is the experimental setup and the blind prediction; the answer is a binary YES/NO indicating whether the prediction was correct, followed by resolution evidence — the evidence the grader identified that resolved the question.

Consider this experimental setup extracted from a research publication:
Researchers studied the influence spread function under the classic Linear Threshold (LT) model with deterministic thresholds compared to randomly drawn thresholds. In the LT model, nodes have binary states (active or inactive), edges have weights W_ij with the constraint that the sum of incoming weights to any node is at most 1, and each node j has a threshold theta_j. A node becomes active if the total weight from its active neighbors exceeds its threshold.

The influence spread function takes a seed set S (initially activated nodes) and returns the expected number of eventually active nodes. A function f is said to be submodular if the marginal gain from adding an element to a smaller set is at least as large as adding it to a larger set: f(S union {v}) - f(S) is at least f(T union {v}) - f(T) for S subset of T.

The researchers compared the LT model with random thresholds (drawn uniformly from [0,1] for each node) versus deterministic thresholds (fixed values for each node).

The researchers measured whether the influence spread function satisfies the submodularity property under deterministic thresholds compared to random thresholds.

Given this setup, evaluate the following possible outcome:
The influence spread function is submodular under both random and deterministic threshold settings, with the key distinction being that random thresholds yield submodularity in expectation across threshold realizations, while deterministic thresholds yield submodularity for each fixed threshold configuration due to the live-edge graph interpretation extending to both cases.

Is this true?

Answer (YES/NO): NO